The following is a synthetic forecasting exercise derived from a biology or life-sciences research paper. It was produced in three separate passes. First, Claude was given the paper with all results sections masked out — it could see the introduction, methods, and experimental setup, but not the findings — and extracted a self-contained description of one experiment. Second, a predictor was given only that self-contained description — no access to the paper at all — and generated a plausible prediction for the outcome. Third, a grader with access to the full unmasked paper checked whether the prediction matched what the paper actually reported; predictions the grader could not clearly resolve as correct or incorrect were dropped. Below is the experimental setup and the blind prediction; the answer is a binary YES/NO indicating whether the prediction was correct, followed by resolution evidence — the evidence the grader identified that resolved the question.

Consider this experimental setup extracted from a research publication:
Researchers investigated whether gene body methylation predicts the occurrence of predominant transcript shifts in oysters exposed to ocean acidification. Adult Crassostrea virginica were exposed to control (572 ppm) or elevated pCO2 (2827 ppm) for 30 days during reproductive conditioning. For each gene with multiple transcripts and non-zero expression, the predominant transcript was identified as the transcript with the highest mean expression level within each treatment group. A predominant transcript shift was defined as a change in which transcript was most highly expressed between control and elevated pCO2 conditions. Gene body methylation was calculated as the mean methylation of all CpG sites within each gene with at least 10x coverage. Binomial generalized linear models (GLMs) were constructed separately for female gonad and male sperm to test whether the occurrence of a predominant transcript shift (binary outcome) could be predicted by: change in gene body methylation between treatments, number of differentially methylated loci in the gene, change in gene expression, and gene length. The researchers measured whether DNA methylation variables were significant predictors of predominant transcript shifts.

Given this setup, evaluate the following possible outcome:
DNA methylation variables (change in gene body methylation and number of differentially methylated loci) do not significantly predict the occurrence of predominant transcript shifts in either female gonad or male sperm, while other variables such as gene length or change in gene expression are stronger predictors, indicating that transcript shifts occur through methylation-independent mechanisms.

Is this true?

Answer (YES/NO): NO